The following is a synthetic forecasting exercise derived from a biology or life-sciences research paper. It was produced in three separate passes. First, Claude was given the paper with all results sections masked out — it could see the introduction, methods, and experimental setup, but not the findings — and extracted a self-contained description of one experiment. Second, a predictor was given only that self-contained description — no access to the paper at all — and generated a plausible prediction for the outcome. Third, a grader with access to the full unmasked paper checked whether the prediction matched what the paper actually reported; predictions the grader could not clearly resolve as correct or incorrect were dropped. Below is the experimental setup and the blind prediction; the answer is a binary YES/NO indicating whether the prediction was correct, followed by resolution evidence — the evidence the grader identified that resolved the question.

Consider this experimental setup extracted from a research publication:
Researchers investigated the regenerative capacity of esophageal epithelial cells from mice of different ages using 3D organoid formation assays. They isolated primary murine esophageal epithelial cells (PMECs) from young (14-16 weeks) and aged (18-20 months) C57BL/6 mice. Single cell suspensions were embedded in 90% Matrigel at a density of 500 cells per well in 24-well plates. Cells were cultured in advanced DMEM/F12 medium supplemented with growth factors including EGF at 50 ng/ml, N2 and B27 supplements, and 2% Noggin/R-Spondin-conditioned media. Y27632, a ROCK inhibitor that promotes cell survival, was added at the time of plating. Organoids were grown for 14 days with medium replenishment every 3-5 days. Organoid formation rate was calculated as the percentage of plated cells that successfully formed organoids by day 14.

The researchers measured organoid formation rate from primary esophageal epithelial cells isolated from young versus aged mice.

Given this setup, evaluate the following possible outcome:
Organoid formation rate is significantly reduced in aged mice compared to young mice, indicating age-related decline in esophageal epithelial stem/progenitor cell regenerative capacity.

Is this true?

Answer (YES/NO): NO